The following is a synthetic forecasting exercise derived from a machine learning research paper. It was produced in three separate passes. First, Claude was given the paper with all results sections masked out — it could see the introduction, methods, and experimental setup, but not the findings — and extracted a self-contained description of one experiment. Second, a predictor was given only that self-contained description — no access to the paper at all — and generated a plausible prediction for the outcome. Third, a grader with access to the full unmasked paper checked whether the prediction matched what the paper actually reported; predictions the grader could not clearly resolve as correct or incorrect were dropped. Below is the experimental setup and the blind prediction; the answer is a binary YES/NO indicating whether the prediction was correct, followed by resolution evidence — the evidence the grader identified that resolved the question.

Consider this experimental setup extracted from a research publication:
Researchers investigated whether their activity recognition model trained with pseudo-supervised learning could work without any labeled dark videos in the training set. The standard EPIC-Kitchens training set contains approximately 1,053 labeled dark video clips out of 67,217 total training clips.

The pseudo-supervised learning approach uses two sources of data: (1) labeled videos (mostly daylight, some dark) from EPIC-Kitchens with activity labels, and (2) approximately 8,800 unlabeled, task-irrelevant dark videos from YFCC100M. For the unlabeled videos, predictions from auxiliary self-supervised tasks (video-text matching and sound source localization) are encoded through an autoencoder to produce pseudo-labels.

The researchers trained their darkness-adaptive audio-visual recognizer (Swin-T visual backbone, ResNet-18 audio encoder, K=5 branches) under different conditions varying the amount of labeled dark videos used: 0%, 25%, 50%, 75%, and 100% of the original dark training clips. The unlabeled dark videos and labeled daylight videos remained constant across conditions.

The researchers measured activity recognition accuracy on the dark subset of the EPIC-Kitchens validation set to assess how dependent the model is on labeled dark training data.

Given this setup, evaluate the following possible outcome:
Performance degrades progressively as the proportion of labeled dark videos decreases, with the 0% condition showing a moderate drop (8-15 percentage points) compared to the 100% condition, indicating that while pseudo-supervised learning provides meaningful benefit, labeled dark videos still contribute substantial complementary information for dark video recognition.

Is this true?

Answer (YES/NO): NO